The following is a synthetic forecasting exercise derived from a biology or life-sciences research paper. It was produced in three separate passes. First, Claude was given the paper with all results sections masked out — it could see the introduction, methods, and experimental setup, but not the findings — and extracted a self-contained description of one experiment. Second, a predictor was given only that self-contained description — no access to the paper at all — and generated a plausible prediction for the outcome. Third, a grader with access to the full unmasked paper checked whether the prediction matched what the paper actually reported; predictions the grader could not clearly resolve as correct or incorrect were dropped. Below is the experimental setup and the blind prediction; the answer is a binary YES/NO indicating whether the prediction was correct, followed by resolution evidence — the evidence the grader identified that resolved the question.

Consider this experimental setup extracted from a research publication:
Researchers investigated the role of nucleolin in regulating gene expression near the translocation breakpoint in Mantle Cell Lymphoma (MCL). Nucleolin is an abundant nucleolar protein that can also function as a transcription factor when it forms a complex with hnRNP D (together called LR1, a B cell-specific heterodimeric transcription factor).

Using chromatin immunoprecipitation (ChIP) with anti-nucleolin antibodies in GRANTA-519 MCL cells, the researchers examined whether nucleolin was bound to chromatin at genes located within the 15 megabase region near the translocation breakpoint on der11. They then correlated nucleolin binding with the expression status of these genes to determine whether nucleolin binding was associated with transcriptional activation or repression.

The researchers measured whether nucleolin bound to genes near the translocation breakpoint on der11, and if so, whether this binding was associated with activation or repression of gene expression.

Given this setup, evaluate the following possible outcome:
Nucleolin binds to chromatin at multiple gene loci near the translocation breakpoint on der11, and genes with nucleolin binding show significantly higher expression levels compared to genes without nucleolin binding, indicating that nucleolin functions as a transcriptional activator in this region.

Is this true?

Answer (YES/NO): YES